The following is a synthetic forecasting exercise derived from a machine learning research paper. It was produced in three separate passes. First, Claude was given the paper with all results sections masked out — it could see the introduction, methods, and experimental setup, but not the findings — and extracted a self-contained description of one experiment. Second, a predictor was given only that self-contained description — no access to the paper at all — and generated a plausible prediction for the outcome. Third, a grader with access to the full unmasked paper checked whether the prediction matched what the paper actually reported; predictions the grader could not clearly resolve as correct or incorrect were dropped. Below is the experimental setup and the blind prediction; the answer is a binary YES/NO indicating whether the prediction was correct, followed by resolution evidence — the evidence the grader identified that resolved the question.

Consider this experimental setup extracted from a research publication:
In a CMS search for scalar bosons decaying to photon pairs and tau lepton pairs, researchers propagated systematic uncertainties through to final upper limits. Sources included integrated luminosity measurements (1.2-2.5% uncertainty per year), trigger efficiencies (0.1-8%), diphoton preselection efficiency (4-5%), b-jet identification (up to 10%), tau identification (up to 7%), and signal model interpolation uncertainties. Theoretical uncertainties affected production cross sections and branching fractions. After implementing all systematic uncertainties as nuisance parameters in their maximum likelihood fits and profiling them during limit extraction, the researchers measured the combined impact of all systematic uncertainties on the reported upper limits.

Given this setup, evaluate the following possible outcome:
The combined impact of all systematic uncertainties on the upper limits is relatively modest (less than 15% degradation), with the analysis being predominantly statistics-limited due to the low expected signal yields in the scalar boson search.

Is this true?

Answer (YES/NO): YES